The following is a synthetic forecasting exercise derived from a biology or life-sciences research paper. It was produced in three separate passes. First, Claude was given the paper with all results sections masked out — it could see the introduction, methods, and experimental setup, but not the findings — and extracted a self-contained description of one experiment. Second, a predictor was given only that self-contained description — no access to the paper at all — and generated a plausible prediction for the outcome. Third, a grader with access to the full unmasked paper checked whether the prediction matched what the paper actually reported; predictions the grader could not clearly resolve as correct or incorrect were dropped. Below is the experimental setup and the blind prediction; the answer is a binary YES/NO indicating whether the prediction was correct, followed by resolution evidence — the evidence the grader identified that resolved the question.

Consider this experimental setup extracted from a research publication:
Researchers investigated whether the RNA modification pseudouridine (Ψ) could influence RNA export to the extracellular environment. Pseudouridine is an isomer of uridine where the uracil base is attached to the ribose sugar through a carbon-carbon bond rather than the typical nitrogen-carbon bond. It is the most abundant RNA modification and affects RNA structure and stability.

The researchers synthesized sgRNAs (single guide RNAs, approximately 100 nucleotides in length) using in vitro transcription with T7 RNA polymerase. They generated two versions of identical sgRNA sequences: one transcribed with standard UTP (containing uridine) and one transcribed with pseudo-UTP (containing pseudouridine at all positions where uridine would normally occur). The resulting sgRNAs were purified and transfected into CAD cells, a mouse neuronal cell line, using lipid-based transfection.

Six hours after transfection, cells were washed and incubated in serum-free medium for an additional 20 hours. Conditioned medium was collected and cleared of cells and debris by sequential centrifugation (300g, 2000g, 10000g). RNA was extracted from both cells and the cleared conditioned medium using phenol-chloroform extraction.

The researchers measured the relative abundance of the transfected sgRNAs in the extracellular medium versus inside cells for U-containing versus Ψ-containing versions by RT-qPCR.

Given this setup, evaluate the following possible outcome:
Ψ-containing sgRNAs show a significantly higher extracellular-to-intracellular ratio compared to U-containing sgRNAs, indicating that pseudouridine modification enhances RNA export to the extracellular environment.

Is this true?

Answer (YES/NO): YES